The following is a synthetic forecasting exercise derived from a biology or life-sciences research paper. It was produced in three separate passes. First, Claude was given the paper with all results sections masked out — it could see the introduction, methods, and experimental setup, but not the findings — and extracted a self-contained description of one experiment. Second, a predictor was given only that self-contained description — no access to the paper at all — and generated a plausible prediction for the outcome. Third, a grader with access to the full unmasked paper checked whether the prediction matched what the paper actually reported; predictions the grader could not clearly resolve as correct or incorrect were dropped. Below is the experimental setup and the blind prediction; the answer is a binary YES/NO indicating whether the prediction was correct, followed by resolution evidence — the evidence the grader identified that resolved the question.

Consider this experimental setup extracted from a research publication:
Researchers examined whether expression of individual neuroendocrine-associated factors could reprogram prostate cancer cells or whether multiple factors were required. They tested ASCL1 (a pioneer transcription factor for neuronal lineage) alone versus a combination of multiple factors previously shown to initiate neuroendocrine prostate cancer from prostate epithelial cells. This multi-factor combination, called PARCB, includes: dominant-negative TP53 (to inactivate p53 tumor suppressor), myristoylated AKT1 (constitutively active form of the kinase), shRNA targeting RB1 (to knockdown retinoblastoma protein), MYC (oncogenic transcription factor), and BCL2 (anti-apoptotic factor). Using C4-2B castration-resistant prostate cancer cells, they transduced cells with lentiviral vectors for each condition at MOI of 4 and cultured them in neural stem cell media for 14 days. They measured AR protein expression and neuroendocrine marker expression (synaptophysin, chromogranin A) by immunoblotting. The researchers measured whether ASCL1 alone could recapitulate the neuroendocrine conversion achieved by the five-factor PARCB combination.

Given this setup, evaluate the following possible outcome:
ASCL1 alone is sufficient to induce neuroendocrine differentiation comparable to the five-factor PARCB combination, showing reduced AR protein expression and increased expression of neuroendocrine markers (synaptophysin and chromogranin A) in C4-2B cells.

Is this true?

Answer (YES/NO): NO